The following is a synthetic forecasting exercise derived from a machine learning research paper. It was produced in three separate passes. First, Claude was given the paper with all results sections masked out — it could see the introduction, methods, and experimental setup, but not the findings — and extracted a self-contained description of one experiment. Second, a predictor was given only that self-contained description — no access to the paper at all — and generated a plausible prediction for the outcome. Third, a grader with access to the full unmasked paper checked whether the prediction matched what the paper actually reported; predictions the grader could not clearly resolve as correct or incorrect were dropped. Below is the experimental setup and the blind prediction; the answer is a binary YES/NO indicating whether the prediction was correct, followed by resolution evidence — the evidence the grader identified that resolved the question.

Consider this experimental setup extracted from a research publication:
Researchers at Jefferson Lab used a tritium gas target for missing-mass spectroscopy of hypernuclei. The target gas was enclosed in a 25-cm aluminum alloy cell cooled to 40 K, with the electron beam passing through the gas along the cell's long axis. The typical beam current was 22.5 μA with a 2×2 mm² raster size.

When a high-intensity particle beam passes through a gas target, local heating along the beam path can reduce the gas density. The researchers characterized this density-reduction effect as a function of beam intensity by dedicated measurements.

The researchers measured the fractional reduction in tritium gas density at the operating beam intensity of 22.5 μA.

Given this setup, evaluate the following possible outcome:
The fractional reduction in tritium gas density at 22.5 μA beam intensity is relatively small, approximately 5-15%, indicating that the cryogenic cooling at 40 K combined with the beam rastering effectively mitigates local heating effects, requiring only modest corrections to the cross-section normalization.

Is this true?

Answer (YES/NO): YES